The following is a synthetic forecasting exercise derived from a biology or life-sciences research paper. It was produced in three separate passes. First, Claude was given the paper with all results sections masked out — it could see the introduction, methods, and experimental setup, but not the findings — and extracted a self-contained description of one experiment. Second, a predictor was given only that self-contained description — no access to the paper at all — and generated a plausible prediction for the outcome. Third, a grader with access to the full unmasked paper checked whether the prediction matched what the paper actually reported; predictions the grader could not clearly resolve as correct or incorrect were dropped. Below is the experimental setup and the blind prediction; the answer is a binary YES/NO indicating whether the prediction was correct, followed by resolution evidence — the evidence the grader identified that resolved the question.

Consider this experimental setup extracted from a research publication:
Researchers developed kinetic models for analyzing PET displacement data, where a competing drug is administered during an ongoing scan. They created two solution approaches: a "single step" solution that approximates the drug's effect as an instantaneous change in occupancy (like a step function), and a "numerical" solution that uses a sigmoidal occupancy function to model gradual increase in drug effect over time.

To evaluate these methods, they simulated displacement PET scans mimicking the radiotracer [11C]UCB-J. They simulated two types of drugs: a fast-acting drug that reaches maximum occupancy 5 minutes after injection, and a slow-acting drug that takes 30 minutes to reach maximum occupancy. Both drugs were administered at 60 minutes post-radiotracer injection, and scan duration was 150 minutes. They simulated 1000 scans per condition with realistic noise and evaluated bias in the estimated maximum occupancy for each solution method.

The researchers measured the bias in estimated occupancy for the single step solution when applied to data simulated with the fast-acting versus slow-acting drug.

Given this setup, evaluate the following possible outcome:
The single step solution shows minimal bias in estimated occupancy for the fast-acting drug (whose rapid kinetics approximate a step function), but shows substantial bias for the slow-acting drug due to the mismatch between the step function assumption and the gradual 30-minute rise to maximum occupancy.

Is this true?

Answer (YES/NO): NO